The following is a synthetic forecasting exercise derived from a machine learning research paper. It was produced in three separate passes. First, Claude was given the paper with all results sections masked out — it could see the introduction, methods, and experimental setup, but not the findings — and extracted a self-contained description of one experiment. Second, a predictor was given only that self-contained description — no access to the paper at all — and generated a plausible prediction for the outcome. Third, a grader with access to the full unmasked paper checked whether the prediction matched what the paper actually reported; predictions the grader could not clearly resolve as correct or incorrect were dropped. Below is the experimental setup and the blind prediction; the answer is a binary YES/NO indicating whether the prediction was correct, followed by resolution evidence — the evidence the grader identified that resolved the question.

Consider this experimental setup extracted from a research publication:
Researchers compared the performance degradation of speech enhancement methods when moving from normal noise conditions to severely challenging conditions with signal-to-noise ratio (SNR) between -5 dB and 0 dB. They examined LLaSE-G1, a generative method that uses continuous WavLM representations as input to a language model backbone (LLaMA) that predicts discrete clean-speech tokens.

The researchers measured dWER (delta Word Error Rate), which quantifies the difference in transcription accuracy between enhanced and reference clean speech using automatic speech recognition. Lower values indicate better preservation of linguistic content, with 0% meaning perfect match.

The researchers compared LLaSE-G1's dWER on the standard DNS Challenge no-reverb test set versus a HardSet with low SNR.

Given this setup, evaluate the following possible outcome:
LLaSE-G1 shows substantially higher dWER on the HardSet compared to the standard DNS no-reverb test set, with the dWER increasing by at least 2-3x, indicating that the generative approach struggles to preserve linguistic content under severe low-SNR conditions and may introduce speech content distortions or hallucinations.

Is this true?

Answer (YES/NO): YES